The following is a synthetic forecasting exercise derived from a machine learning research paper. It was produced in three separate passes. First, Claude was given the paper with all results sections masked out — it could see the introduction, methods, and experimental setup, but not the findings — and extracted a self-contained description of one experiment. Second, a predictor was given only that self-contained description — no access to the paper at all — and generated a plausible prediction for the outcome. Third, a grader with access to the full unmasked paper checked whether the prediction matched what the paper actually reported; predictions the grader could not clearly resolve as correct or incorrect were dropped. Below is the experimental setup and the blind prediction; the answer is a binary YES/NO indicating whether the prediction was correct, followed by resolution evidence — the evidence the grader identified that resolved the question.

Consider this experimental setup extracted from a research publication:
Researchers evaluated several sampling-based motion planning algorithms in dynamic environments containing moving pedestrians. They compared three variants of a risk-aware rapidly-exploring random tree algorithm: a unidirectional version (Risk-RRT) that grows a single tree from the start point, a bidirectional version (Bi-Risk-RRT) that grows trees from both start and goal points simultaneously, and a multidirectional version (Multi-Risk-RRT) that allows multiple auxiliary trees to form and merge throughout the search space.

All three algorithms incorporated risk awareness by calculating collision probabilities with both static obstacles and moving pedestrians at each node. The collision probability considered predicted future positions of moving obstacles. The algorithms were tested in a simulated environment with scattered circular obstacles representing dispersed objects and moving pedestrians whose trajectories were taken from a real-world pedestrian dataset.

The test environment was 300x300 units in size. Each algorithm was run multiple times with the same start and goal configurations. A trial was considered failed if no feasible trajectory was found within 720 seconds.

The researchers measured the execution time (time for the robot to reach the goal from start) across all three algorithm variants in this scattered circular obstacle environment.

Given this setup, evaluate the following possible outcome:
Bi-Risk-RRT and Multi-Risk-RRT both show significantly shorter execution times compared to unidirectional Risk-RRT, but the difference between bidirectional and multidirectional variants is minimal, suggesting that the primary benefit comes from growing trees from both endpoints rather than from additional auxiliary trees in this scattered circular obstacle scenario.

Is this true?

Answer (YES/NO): NO